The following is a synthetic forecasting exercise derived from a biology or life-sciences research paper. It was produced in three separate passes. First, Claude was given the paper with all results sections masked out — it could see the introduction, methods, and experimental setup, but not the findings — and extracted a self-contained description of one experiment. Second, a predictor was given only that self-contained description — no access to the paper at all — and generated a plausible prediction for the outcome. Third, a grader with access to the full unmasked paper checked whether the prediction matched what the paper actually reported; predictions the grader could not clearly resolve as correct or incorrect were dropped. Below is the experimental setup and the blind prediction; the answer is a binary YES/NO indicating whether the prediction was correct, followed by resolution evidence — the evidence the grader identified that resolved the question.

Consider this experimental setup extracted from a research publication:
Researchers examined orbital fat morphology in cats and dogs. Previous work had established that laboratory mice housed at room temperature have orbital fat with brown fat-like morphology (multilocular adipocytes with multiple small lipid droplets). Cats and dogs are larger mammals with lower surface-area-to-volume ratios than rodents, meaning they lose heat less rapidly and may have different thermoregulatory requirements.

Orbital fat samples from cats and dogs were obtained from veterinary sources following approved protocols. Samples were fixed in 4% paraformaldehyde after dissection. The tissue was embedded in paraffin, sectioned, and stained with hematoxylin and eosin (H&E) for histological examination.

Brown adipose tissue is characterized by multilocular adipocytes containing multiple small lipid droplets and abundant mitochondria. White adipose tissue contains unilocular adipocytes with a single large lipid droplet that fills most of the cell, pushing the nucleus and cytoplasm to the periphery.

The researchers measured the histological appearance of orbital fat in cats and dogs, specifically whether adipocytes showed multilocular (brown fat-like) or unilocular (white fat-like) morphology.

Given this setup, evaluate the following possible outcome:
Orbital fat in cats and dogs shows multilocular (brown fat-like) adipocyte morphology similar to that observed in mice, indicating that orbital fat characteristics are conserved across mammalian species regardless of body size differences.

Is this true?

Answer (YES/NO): NO